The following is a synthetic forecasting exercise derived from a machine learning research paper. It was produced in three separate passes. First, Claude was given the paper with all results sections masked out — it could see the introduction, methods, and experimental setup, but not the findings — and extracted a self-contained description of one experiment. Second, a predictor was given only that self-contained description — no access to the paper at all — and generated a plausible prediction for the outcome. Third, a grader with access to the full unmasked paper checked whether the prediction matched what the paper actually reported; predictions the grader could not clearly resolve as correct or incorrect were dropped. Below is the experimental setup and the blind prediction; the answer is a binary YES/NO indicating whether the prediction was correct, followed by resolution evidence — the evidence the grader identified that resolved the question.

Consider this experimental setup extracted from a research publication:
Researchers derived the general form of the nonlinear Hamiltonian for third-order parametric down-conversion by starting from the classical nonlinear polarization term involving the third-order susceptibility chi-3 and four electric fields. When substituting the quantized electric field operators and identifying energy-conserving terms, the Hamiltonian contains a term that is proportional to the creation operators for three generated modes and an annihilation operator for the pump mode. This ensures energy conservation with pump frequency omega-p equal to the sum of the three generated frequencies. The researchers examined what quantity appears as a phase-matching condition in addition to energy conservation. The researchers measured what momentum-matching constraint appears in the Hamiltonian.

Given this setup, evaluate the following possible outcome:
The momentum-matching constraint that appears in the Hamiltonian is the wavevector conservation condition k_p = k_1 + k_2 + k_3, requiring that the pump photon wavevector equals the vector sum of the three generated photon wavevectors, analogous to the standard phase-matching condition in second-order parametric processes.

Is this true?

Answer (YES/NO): YES